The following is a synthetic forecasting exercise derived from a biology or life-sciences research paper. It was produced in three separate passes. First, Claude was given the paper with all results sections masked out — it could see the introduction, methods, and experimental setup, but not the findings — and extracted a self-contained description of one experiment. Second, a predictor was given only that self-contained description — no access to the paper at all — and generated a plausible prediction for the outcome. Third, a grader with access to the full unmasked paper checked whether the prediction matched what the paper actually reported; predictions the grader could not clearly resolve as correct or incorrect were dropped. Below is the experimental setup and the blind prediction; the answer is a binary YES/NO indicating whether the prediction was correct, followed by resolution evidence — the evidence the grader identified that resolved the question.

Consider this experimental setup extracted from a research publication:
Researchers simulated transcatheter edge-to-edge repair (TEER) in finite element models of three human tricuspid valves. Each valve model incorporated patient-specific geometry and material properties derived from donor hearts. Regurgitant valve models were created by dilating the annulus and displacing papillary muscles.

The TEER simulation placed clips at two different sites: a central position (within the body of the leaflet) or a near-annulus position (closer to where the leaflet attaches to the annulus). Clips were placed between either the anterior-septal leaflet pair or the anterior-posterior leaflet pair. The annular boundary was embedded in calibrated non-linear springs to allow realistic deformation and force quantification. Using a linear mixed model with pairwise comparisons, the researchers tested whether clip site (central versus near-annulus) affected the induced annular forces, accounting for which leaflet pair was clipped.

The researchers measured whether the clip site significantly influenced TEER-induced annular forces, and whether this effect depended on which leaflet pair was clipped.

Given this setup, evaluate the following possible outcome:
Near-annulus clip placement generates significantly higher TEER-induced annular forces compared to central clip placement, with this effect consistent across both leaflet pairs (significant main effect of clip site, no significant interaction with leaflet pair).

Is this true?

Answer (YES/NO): NO